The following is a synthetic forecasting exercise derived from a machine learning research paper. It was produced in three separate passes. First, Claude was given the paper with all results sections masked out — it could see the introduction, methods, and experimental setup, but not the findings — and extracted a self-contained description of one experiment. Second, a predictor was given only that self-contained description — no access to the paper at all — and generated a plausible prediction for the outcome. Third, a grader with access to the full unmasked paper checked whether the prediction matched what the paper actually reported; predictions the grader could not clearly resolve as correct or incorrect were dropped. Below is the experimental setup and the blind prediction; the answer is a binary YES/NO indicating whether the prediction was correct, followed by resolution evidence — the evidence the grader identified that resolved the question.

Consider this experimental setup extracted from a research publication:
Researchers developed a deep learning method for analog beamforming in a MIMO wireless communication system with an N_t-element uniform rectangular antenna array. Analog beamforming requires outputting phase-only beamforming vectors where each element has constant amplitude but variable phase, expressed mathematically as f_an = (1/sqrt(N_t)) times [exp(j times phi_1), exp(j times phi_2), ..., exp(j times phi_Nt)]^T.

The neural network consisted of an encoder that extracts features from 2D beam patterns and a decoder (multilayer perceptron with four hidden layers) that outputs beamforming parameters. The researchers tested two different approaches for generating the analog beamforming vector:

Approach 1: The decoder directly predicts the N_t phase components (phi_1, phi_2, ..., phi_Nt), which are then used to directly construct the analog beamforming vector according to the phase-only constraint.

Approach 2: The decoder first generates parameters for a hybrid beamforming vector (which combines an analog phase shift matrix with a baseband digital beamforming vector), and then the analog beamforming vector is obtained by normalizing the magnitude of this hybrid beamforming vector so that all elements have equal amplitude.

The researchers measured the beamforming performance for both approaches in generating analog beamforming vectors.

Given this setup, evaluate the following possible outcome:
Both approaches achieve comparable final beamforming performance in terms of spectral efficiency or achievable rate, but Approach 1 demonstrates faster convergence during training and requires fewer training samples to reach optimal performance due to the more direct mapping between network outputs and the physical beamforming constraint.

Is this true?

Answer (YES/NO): NO